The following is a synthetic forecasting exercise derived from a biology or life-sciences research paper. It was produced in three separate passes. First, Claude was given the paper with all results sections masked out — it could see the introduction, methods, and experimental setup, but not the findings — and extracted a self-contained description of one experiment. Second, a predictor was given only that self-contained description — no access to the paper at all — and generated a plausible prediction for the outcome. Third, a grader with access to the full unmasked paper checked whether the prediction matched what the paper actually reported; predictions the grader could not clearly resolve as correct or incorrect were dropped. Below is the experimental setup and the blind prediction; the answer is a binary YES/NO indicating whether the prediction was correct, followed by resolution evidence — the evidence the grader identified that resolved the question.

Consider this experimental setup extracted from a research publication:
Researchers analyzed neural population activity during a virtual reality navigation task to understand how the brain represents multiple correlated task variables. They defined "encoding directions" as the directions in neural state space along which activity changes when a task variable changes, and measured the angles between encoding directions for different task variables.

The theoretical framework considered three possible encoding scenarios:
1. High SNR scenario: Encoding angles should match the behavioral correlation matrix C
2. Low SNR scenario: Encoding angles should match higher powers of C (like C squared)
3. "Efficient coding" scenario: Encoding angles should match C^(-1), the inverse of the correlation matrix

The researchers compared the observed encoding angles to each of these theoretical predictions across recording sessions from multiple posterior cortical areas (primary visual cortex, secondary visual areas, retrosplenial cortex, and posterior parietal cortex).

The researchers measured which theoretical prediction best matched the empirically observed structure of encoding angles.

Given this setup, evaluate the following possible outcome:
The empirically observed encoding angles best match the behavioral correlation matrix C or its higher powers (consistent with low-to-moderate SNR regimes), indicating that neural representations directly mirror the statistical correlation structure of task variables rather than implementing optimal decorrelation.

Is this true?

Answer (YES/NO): NO